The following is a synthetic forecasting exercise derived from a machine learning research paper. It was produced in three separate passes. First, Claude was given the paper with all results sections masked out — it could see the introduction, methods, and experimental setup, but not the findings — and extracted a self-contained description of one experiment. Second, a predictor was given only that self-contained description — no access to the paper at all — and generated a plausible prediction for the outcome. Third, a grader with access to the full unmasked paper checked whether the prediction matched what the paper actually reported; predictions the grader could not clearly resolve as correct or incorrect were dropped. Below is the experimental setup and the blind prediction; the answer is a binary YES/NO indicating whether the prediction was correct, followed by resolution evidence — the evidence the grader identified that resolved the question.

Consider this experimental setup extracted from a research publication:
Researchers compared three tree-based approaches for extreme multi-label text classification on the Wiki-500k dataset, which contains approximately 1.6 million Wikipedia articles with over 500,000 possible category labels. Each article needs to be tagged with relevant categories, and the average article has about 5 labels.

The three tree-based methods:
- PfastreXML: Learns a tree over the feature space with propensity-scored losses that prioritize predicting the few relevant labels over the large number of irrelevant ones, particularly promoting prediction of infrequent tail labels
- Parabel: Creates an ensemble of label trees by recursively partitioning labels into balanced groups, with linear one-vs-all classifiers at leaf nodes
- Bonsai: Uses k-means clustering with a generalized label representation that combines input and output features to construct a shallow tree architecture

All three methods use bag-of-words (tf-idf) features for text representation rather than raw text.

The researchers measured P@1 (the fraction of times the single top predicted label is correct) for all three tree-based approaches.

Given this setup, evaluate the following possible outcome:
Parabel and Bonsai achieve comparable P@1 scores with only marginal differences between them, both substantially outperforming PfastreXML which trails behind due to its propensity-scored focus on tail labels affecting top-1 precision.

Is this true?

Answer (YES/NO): YES